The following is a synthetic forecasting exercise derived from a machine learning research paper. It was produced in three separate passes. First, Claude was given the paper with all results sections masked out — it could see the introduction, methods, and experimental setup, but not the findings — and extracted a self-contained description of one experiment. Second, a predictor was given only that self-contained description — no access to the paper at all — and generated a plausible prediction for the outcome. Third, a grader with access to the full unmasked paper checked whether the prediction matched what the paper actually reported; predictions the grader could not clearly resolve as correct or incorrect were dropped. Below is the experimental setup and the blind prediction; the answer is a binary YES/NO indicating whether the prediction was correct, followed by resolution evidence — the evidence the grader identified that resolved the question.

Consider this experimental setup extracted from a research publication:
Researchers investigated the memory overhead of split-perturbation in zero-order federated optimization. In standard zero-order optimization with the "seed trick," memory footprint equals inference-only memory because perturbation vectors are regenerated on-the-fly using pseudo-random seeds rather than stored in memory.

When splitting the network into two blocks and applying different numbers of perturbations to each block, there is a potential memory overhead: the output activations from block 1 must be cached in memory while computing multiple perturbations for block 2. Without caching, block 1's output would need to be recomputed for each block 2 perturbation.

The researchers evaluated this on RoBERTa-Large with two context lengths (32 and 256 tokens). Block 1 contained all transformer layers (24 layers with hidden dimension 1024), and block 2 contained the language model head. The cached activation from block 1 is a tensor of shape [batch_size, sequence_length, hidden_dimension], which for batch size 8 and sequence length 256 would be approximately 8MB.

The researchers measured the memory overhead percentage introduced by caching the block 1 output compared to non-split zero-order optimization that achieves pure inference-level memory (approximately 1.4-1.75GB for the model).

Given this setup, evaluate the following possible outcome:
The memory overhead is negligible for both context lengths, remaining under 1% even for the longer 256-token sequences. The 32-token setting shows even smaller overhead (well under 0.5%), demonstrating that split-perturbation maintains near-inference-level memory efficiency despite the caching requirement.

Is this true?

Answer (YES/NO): YES